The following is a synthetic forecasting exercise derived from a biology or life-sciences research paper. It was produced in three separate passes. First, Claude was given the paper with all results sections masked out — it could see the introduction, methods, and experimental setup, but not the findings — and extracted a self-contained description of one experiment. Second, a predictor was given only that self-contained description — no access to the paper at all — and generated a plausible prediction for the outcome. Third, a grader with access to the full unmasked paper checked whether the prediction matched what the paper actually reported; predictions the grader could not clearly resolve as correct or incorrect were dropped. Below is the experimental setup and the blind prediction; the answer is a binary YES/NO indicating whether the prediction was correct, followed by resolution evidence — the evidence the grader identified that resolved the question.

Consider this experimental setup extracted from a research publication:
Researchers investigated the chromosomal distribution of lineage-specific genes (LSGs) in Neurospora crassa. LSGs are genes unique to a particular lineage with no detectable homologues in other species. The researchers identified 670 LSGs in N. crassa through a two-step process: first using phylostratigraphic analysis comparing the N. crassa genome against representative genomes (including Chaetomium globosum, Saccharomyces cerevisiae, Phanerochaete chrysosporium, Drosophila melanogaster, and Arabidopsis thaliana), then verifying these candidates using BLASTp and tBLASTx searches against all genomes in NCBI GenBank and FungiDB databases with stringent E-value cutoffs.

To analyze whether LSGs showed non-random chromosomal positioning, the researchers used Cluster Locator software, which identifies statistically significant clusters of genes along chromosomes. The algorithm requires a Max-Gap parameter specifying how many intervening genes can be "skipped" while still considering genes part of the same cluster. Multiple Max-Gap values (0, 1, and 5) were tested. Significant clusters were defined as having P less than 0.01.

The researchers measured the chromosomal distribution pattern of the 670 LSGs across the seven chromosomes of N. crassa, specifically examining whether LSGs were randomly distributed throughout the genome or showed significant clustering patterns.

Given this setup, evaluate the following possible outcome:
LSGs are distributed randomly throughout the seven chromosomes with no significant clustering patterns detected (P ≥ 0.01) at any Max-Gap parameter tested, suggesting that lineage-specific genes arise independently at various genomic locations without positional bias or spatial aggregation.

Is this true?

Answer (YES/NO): NO